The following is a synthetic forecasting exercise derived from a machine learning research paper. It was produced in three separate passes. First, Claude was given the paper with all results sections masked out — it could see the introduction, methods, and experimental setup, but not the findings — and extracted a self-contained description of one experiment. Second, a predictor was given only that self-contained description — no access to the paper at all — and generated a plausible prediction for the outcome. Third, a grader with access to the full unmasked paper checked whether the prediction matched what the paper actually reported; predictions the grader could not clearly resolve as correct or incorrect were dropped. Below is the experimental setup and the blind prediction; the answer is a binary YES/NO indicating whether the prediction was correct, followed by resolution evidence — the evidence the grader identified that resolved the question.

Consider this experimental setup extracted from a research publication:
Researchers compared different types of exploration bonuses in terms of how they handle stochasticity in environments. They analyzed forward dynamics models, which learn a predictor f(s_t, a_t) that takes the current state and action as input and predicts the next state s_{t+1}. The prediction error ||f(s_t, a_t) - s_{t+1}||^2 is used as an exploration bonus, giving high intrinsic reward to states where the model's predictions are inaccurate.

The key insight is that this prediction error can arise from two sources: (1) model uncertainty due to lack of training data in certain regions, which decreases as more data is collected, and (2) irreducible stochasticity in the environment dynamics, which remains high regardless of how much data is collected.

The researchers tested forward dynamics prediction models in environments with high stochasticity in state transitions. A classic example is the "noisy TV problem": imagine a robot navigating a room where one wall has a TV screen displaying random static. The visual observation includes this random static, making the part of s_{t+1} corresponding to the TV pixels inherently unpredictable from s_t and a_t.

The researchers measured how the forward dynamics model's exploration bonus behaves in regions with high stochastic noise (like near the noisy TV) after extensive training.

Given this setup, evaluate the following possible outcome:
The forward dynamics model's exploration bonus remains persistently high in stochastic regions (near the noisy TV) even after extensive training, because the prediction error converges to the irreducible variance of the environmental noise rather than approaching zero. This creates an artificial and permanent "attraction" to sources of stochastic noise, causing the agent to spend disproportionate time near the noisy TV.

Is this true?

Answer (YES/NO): YES